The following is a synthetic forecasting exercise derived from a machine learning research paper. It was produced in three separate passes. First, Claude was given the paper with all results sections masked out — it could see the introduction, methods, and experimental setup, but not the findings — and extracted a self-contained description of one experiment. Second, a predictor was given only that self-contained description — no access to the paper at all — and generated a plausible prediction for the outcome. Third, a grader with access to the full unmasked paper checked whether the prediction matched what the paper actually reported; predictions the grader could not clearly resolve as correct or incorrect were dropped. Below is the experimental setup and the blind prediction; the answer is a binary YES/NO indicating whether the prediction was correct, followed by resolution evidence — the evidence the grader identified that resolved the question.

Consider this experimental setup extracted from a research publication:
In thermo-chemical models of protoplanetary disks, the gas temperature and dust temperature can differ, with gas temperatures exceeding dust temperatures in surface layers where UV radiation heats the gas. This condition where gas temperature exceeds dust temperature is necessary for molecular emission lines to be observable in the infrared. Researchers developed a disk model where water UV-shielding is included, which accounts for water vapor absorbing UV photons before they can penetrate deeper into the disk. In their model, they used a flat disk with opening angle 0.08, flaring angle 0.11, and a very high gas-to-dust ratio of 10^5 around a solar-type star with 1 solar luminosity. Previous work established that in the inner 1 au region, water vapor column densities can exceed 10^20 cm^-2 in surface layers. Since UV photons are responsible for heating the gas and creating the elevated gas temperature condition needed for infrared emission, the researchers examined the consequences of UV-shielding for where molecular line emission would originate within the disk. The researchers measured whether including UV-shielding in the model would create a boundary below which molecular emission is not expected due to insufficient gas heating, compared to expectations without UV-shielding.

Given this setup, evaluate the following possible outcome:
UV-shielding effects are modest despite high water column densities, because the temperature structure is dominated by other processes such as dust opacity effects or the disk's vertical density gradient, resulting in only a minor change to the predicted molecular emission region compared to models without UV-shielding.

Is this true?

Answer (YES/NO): NO